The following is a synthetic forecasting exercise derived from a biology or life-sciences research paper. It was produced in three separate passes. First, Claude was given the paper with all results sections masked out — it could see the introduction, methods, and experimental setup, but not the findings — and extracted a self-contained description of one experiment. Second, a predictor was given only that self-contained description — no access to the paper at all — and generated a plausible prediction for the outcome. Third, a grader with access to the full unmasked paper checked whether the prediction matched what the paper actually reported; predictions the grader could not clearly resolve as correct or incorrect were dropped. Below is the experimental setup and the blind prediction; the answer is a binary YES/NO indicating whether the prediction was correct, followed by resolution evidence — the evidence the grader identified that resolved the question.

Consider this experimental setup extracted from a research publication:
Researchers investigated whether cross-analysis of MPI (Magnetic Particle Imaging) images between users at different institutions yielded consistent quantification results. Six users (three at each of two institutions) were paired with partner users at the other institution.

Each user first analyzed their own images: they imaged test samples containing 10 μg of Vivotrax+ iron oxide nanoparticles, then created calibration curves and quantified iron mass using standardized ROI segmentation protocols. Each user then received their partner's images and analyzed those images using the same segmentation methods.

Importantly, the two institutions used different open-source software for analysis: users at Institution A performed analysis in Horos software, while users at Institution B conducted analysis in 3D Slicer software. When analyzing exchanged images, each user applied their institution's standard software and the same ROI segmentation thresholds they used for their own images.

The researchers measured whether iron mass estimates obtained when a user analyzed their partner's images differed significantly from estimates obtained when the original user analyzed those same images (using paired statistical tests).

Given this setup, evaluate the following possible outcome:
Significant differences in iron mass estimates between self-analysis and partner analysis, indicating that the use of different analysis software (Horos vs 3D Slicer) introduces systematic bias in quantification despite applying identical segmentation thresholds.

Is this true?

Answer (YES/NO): NO